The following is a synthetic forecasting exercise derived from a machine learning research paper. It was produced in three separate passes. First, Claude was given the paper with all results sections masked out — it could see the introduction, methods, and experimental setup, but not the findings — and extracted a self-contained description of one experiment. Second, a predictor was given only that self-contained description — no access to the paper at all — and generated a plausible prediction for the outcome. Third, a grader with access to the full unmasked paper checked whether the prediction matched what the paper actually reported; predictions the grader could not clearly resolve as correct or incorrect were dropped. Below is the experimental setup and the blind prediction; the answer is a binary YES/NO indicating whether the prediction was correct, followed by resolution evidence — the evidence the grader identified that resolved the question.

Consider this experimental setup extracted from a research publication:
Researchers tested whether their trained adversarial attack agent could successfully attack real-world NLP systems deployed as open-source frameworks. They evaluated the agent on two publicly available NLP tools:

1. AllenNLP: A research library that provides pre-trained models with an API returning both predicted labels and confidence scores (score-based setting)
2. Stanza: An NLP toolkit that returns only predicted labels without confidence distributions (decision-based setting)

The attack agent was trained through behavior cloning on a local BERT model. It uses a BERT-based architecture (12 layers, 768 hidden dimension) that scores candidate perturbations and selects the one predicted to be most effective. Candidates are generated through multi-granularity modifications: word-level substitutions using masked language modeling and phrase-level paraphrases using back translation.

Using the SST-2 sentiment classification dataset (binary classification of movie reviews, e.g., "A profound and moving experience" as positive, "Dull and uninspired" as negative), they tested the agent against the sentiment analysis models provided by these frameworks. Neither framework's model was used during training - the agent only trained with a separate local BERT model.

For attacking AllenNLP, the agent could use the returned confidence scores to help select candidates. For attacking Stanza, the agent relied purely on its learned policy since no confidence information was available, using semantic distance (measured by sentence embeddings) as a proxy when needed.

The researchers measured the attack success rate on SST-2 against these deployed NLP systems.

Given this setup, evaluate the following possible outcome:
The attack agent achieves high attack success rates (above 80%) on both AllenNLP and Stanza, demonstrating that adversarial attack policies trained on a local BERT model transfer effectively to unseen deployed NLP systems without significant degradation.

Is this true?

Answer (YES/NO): YES